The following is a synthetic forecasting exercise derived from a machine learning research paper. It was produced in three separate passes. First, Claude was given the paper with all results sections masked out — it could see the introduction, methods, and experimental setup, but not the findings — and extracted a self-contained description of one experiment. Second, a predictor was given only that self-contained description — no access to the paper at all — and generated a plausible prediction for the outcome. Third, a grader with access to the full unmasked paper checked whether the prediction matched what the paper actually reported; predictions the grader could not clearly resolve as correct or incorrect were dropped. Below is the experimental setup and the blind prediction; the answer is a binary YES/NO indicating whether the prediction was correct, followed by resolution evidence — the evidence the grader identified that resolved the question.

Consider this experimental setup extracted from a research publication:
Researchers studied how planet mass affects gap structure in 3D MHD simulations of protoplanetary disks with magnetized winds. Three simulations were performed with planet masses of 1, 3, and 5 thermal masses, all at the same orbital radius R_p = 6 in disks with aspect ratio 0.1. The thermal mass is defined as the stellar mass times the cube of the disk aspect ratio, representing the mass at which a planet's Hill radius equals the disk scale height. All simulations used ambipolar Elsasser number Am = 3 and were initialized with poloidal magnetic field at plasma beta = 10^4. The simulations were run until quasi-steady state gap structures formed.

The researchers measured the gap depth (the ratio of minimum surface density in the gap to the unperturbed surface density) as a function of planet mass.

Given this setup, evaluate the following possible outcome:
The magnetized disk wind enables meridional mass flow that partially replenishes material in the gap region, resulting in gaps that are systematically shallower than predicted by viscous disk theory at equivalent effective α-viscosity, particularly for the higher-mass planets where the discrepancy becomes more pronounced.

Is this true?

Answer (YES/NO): NO